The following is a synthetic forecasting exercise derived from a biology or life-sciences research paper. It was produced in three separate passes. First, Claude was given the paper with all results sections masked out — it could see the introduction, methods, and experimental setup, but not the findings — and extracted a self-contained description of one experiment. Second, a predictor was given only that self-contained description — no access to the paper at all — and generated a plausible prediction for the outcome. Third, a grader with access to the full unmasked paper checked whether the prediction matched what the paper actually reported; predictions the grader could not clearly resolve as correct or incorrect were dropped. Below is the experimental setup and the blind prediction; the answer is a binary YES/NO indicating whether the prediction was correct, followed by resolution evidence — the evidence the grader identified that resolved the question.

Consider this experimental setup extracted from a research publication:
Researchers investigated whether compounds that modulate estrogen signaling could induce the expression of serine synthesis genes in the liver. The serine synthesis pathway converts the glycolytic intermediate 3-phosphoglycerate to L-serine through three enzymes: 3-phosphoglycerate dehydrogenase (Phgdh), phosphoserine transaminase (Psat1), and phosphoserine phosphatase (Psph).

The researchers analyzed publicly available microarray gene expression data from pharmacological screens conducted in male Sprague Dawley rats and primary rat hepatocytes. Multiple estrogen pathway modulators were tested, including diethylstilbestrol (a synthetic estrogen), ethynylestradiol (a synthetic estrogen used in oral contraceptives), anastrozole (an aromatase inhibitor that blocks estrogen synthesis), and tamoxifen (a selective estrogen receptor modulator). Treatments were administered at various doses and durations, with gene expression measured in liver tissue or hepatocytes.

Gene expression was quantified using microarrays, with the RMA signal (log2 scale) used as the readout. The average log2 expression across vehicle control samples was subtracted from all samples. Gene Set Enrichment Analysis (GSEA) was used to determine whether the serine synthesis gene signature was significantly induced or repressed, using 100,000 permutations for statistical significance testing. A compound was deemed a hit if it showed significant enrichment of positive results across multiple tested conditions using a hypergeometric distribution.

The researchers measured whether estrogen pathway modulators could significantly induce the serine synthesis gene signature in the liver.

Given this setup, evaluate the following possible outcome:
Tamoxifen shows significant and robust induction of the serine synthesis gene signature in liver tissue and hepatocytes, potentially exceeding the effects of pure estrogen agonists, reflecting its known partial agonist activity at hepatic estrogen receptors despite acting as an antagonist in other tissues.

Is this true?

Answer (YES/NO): NO